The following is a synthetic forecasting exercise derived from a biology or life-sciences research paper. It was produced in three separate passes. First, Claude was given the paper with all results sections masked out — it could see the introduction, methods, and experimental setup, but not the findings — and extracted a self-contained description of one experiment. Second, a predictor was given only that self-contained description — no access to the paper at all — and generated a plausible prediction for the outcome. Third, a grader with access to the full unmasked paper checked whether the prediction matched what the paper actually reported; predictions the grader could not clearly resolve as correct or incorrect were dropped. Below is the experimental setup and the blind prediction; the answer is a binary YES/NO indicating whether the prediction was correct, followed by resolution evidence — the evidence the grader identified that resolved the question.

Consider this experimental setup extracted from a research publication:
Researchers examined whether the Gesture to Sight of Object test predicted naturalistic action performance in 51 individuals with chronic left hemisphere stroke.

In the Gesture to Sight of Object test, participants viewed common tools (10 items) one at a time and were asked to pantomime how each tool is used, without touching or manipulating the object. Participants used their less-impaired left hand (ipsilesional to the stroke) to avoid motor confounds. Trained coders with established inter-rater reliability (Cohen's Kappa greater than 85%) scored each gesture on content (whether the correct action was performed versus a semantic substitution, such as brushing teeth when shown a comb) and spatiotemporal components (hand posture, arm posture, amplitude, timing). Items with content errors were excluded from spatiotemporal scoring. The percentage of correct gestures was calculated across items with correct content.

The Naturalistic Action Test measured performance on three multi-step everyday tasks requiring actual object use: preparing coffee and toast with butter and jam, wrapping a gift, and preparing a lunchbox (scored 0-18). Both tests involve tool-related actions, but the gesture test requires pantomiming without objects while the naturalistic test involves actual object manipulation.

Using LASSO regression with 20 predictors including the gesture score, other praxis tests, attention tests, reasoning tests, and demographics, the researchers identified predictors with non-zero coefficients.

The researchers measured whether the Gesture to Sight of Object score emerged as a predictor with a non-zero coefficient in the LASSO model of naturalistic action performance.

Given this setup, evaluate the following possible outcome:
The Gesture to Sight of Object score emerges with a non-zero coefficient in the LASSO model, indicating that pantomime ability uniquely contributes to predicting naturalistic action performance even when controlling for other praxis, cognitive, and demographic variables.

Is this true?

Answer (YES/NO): NO